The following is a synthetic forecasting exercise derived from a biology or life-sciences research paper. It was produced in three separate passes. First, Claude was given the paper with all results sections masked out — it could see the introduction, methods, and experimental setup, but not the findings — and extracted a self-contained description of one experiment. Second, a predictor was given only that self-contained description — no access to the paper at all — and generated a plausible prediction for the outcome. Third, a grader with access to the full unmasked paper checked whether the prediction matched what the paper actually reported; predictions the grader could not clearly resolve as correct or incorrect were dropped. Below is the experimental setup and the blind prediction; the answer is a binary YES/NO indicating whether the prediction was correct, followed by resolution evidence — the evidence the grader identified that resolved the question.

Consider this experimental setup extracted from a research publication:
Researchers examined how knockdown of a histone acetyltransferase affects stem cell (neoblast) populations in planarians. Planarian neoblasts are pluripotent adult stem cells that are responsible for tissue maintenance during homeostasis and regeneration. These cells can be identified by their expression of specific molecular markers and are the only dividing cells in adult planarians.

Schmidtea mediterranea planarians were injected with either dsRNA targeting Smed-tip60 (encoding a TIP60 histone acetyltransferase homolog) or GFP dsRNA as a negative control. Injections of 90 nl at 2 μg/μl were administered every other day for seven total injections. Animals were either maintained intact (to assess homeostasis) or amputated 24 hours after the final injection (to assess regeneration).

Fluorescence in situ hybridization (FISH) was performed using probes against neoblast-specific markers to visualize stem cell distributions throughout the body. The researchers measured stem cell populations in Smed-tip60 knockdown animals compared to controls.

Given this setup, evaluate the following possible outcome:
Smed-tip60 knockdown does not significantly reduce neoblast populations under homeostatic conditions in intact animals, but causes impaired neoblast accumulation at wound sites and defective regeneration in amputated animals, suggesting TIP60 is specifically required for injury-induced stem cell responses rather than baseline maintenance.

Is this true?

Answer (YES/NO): NO